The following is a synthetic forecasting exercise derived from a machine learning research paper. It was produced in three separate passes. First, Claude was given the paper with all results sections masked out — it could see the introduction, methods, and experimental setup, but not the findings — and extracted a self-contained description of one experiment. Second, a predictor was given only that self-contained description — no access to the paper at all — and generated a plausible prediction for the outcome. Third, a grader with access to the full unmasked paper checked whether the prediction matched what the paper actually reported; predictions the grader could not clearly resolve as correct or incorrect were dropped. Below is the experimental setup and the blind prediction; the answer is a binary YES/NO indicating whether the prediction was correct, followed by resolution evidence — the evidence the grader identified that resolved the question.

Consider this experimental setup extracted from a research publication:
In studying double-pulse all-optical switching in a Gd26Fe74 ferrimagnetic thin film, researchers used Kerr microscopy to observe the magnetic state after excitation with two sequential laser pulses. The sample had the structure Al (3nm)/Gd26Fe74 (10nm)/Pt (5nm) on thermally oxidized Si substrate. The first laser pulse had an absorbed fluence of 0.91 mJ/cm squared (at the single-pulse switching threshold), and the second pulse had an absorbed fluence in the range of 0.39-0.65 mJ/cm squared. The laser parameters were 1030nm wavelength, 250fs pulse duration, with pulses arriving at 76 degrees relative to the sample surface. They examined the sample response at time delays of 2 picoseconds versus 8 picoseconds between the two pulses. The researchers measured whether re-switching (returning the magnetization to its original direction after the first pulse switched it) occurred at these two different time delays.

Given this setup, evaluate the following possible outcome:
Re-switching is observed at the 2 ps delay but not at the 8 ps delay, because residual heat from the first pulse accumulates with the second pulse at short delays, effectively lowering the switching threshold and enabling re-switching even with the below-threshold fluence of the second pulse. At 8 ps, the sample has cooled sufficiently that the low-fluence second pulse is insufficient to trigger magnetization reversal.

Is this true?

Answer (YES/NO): NO